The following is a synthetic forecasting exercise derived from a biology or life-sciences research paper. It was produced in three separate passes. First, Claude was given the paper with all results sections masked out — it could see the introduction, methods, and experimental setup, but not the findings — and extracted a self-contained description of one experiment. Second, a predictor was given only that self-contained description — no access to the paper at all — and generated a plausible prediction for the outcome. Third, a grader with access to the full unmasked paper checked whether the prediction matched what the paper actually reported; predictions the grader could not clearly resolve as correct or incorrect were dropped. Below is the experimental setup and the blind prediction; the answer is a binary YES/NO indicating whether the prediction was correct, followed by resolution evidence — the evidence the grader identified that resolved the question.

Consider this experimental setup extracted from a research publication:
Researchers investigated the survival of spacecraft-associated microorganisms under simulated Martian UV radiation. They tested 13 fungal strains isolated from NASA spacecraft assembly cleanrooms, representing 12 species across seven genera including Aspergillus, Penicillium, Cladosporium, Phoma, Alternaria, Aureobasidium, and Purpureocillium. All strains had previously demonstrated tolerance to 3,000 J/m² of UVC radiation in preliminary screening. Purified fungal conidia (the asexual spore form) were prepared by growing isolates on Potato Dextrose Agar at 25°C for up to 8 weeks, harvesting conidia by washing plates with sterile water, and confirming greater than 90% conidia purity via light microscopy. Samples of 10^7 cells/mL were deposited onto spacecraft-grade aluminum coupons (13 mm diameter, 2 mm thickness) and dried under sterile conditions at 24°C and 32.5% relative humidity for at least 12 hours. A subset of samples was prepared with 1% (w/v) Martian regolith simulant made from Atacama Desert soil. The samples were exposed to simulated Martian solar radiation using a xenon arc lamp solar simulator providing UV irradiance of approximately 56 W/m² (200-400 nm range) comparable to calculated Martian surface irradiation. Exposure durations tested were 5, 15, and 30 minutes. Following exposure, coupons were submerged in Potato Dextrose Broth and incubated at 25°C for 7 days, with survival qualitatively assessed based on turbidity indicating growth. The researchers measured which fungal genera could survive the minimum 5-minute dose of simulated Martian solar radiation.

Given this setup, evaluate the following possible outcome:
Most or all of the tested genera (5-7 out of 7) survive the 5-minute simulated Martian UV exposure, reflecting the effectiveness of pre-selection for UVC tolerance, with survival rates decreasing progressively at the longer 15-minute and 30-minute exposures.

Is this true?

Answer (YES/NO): NO